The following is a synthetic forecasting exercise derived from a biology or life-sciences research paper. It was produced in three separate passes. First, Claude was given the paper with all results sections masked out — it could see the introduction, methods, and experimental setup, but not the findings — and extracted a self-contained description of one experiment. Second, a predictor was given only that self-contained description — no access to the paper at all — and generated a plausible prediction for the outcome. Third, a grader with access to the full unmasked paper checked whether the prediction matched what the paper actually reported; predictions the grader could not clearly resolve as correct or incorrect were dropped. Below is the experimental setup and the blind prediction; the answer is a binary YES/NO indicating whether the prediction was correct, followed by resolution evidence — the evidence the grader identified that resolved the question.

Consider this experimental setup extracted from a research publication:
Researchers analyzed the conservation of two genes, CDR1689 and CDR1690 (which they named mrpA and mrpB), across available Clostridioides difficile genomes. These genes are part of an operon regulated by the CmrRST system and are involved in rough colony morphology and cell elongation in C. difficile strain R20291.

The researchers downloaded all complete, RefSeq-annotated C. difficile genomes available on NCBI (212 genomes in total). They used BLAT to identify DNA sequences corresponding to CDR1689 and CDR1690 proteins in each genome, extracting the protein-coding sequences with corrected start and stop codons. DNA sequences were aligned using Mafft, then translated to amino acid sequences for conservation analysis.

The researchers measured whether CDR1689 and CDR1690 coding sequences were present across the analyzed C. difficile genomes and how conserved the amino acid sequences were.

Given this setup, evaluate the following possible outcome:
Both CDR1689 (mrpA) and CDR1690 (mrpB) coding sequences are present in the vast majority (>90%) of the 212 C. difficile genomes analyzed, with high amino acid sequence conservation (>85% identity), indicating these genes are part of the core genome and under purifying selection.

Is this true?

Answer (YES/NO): YES